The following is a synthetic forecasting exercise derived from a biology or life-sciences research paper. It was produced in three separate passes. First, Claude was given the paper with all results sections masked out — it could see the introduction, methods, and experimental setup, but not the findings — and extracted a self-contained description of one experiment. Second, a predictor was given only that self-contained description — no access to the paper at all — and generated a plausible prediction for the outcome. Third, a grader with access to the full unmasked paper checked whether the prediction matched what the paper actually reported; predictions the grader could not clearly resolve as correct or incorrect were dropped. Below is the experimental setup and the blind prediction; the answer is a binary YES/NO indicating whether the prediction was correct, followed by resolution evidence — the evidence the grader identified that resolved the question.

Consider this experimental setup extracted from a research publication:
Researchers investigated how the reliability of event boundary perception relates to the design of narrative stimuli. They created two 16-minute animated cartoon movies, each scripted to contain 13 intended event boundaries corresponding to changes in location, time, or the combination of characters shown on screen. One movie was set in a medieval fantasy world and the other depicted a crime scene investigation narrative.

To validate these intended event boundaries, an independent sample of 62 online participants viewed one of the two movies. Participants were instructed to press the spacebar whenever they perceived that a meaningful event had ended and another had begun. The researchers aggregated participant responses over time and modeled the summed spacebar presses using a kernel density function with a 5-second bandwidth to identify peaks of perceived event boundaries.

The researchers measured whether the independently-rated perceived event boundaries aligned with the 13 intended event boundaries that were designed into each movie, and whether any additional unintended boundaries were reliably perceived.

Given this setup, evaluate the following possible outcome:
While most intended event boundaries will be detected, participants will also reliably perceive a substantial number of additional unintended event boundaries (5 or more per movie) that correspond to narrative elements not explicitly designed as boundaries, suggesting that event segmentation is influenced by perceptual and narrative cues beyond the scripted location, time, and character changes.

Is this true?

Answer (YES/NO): NO